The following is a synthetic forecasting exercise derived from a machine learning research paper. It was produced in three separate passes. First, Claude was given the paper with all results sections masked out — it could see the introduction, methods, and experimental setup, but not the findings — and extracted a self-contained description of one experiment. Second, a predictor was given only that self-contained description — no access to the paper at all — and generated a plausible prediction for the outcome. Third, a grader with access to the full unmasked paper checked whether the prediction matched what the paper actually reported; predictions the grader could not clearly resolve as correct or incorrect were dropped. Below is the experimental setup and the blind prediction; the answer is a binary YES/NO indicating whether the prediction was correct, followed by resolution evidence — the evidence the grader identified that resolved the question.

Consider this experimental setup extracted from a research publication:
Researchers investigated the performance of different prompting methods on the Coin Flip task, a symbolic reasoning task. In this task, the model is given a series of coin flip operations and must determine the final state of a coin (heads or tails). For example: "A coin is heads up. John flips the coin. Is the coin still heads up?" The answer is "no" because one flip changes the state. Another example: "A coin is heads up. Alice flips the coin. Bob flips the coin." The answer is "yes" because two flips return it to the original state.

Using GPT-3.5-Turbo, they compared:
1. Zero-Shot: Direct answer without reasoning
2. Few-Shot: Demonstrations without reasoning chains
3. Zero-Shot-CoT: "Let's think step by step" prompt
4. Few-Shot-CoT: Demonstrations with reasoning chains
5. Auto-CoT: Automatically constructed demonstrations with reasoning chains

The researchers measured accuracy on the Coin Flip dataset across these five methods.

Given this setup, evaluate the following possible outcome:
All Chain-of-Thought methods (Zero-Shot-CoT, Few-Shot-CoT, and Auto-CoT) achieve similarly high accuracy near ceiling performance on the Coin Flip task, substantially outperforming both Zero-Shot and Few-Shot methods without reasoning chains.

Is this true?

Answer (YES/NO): YES